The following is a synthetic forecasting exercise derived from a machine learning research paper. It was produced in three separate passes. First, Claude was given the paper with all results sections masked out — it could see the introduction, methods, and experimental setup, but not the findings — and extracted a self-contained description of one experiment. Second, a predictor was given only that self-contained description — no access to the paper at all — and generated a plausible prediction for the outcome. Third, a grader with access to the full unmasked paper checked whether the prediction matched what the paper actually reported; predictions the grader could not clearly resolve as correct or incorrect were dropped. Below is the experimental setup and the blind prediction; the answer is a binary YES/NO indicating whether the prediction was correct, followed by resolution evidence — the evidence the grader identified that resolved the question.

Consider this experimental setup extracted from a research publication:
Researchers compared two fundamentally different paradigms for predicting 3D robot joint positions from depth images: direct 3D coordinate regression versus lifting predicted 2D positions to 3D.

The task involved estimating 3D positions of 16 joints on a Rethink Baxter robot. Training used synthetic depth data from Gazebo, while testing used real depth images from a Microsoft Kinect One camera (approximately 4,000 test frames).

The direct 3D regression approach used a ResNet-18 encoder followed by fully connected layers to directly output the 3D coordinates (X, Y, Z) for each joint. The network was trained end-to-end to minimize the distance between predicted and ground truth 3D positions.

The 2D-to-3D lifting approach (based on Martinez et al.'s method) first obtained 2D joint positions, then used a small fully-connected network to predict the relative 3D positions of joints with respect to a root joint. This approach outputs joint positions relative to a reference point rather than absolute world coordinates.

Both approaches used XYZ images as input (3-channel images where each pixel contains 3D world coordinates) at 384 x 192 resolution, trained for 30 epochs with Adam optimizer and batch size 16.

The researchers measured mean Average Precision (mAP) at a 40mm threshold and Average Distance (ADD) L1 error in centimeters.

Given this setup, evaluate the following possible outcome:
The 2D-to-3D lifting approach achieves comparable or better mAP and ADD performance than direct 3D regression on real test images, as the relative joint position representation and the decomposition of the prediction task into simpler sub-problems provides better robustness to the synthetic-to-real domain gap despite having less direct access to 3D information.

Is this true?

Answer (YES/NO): YES